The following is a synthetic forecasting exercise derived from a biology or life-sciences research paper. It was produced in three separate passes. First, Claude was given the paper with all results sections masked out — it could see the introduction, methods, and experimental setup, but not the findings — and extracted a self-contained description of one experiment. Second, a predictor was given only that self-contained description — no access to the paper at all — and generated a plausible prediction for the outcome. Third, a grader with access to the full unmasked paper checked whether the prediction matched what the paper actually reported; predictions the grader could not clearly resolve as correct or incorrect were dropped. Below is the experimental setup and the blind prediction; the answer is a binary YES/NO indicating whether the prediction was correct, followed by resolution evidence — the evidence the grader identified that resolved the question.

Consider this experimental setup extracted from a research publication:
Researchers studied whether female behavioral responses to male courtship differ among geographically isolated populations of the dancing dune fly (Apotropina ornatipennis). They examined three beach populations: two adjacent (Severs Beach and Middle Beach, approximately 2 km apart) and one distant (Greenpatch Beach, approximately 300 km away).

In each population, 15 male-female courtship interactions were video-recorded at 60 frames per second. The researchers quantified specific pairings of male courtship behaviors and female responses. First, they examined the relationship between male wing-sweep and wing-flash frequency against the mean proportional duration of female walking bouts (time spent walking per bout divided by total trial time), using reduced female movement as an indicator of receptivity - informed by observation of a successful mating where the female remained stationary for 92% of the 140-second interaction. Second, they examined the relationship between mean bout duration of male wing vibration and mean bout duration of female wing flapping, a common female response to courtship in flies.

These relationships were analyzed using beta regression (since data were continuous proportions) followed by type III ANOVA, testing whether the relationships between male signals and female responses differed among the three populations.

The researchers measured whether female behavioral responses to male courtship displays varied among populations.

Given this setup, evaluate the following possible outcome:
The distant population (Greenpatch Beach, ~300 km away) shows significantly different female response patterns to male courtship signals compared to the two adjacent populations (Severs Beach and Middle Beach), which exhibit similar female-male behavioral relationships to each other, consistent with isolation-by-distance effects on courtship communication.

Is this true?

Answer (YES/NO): NO